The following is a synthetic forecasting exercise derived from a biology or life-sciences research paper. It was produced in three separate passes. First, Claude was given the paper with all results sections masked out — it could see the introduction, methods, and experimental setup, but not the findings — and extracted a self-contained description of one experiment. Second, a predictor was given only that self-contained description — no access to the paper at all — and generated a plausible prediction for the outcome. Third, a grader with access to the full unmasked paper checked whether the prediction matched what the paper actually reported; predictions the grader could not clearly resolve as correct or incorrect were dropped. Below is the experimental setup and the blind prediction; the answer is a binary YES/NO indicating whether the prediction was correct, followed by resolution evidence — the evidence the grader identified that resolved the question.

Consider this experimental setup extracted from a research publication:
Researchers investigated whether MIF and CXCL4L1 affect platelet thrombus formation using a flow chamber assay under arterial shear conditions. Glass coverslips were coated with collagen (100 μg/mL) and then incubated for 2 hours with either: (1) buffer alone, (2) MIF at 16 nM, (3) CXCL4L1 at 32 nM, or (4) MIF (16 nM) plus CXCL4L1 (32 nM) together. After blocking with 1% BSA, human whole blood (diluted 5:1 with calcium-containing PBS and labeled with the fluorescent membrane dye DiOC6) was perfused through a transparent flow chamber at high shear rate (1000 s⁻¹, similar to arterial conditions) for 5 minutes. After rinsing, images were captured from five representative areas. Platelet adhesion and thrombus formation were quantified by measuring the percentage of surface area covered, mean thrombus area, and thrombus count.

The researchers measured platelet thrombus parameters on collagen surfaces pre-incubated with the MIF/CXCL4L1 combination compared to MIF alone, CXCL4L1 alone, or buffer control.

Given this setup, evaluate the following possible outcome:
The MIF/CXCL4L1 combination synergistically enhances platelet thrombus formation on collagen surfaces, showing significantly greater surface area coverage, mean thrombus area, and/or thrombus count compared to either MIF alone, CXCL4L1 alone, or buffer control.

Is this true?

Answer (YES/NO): NO